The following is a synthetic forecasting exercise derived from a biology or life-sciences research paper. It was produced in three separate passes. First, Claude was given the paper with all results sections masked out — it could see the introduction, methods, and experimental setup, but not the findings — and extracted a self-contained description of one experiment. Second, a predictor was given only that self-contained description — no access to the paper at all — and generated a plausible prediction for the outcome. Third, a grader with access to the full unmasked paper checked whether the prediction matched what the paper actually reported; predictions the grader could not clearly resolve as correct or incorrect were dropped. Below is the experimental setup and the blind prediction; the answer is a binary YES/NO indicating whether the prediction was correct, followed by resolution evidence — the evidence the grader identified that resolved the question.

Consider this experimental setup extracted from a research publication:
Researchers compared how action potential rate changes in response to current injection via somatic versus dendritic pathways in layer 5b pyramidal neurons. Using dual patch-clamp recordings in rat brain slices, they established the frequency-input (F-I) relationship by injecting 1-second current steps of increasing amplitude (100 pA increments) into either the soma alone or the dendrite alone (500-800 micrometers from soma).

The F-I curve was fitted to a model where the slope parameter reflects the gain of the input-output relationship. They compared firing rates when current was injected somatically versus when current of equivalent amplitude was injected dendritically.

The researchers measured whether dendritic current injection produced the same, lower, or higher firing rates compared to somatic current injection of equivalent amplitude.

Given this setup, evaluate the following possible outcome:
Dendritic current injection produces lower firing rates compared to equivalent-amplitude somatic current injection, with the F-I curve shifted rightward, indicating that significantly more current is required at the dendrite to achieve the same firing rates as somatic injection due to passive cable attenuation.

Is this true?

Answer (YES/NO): NO